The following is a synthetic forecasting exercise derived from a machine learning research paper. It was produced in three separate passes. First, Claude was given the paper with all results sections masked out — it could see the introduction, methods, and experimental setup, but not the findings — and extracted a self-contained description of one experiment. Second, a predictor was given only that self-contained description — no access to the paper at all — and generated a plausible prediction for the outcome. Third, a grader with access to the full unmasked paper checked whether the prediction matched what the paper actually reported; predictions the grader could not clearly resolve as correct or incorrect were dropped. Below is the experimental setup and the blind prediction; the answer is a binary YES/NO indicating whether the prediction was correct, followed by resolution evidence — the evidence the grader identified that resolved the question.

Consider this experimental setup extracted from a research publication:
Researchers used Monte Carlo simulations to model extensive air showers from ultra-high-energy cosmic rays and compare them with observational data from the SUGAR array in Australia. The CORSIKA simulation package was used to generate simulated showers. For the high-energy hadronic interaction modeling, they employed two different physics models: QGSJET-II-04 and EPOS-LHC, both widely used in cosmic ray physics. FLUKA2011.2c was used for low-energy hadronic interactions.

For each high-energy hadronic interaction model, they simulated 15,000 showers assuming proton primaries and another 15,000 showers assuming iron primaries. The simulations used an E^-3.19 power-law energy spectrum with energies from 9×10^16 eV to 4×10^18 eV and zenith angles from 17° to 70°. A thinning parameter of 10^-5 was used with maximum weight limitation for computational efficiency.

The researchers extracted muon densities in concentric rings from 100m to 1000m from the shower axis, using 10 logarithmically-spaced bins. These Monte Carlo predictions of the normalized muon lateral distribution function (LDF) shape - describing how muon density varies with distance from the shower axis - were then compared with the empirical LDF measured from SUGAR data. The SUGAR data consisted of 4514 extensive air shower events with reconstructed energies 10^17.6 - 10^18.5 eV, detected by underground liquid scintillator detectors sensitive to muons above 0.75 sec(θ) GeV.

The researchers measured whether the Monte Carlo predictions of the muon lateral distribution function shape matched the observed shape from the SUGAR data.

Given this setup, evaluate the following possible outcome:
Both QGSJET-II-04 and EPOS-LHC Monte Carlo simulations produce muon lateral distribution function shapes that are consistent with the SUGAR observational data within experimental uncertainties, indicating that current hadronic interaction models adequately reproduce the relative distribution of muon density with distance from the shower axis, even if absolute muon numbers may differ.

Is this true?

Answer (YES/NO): NO